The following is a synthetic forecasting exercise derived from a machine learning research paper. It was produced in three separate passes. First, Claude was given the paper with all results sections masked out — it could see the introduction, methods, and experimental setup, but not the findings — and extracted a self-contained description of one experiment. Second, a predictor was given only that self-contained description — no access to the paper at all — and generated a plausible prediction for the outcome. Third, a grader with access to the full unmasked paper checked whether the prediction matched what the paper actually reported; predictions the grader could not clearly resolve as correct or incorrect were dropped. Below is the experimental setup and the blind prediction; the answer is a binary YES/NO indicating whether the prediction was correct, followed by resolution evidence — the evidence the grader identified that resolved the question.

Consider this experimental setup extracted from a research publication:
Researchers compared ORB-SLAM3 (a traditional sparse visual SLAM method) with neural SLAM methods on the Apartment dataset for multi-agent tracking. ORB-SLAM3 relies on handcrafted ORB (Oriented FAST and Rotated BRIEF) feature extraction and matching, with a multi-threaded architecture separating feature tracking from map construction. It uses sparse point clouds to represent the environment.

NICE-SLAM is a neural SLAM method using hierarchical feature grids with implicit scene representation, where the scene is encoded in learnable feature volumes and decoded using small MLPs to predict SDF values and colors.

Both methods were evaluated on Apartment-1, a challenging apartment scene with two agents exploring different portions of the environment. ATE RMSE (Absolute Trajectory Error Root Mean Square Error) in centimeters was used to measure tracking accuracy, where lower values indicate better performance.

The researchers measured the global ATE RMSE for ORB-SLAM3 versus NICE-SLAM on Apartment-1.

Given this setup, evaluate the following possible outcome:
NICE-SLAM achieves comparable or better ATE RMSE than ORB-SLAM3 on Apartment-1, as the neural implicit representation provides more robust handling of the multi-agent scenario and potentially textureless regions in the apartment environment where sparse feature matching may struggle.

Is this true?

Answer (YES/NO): NO